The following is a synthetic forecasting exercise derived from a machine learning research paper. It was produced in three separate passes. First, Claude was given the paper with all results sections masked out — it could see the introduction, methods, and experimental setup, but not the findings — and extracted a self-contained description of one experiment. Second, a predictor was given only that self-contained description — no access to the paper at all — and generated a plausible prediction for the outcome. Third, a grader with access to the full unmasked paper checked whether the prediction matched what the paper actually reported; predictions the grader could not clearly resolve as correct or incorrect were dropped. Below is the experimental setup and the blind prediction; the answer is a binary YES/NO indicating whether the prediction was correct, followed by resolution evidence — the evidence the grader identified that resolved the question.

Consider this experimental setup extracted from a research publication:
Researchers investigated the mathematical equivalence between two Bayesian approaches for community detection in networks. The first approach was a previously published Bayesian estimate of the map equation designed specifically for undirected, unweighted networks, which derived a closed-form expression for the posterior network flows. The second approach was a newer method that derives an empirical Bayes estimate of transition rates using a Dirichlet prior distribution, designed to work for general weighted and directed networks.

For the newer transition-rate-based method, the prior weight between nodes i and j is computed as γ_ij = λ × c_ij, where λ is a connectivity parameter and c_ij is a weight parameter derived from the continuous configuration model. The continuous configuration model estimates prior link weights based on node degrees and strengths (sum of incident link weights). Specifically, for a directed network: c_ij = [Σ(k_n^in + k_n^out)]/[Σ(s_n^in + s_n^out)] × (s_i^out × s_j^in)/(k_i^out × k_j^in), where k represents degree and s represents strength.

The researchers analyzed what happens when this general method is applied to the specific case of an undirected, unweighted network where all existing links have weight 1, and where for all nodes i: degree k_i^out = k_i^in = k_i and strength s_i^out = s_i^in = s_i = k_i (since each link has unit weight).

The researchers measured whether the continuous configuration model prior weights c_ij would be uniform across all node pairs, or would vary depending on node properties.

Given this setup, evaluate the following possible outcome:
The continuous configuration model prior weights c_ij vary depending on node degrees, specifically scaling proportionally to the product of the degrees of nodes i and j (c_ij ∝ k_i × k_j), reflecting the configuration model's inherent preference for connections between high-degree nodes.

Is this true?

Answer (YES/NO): NO